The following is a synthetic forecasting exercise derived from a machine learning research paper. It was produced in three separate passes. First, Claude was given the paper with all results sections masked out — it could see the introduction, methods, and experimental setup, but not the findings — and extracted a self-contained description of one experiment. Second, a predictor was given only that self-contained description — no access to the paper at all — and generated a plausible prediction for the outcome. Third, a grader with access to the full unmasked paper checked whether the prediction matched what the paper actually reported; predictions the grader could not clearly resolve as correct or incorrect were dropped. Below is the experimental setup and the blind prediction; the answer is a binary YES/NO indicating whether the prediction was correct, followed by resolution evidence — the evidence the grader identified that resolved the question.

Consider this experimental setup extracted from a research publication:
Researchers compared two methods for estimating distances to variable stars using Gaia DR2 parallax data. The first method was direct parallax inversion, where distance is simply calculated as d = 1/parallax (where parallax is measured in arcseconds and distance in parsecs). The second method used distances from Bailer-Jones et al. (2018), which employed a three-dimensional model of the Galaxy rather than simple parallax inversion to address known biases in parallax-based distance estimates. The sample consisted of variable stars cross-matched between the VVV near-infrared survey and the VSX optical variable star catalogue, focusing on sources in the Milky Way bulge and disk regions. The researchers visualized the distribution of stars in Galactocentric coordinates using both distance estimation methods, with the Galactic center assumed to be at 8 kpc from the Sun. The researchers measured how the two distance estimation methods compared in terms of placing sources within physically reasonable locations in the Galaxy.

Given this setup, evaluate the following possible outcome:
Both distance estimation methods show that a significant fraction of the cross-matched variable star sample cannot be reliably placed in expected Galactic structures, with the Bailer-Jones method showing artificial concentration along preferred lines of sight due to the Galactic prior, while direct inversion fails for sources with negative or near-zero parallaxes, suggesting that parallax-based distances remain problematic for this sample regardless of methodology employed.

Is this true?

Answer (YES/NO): NO